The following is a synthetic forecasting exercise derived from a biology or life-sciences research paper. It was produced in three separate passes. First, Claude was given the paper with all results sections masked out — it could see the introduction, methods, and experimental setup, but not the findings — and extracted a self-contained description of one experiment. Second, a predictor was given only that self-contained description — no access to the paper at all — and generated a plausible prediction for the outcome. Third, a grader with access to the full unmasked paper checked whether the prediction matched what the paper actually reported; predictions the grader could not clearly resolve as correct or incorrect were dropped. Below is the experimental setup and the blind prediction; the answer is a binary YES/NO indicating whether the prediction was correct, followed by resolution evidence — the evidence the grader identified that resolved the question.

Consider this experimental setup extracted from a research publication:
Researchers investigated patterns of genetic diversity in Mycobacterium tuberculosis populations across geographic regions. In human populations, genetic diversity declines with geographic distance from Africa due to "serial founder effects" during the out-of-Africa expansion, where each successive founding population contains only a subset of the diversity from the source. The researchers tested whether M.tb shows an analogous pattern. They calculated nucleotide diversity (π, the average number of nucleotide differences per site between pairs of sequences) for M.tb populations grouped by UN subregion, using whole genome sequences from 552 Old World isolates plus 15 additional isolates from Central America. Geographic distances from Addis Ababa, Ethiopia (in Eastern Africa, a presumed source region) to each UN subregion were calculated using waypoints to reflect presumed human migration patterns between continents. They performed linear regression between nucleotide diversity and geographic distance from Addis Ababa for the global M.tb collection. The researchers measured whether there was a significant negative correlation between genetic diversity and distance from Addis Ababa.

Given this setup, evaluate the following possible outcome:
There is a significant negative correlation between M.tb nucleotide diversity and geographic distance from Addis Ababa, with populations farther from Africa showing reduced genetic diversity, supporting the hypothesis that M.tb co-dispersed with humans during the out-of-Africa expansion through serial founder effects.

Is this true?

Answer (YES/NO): NO